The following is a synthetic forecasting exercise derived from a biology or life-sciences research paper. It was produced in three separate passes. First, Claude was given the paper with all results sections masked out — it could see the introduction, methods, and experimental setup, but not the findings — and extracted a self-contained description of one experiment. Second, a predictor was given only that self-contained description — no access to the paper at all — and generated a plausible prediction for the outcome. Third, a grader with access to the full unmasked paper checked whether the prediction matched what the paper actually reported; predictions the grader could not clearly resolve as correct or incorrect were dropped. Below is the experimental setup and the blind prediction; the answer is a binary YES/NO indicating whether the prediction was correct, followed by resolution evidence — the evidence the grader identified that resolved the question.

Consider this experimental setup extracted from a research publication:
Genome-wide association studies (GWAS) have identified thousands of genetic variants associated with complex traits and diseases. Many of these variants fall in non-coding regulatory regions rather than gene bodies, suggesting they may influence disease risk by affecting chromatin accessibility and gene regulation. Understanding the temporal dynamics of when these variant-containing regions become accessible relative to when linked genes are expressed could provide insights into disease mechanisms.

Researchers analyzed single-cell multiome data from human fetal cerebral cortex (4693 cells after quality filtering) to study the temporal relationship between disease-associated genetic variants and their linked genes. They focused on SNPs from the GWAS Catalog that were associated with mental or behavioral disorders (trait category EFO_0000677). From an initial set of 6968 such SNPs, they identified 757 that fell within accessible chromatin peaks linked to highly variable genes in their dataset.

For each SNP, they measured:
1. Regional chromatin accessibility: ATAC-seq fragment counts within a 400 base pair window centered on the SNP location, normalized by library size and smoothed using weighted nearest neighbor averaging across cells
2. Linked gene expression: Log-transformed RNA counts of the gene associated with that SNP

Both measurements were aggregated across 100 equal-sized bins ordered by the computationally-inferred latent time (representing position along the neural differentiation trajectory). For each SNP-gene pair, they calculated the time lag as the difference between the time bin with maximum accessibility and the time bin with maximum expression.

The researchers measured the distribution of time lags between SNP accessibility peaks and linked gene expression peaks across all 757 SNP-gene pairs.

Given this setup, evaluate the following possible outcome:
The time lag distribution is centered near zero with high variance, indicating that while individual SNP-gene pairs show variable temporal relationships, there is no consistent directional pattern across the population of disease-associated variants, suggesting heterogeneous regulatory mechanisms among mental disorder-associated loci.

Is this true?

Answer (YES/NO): NO